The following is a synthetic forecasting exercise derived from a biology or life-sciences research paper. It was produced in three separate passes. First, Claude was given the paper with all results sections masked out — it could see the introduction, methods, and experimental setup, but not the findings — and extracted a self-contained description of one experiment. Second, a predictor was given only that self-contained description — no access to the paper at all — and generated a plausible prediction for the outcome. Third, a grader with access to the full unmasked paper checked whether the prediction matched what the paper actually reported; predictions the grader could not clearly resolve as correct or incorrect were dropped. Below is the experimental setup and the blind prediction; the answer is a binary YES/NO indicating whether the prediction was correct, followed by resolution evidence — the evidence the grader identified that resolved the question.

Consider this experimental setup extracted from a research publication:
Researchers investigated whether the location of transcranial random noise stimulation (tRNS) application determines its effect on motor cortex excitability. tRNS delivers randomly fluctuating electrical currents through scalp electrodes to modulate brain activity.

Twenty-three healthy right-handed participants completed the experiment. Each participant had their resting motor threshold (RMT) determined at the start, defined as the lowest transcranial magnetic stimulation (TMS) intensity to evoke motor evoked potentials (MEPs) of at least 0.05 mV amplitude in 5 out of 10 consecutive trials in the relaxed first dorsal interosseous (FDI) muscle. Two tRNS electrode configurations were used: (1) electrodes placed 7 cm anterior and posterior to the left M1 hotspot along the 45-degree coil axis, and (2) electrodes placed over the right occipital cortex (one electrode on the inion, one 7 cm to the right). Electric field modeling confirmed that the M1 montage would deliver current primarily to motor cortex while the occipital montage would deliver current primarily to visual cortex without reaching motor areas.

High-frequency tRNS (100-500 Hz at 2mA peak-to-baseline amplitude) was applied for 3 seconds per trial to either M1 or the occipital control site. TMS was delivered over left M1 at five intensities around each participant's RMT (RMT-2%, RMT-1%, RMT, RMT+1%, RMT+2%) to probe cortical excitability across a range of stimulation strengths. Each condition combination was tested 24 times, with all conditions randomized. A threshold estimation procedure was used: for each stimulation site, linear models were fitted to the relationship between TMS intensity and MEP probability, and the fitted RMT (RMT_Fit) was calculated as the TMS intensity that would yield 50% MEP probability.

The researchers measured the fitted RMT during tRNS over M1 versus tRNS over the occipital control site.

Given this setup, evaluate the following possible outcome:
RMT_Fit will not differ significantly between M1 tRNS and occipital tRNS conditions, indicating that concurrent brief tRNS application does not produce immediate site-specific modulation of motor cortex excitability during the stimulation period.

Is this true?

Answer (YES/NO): NO